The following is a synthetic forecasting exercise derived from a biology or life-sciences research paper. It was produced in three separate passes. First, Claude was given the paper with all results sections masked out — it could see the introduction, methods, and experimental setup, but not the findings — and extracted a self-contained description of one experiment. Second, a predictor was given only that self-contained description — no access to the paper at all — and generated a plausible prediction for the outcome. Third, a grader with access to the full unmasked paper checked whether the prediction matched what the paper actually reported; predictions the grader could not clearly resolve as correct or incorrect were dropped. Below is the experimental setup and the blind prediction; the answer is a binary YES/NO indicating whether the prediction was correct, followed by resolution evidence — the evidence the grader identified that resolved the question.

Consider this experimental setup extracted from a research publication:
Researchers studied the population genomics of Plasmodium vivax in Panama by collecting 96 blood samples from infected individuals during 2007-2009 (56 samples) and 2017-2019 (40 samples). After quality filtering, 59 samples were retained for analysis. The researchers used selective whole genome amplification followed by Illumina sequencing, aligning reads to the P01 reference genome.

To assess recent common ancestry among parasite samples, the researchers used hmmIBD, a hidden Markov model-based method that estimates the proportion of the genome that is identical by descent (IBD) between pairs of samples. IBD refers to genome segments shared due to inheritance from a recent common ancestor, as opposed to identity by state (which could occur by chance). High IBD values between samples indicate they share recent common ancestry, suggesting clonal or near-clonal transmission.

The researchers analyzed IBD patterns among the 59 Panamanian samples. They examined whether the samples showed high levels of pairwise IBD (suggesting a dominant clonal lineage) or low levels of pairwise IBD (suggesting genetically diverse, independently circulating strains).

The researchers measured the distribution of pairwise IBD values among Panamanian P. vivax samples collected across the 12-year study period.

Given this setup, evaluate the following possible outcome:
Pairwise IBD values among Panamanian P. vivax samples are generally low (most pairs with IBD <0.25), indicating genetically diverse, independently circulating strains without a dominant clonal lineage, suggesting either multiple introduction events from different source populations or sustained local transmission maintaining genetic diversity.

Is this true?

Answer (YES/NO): NO